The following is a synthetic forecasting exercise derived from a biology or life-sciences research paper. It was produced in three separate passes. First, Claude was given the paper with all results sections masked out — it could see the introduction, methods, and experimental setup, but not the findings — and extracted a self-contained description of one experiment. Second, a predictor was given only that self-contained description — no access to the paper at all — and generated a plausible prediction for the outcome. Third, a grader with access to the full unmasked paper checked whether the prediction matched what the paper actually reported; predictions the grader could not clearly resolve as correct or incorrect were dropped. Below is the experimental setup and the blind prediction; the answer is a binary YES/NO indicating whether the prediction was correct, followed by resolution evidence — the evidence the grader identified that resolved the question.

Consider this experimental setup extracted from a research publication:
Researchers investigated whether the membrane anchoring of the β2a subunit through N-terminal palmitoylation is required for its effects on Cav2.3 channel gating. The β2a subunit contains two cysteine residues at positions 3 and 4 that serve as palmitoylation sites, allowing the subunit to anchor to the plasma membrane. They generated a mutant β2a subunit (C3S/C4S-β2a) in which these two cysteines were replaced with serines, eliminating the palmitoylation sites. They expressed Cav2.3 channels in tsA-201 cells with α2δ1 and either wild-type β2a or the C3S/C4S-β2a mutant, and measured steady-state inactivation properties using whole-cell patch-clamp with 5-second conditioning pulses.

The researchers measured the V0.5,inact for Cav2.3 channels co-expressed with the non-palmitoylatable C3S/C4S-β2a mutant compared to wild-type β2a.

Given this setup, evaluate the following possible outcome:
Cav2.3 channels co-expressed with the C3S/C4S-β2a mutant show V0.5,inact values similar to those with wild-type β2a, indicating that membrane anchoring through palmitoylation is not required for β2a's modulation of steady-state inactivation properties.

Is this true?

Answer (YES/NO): NO